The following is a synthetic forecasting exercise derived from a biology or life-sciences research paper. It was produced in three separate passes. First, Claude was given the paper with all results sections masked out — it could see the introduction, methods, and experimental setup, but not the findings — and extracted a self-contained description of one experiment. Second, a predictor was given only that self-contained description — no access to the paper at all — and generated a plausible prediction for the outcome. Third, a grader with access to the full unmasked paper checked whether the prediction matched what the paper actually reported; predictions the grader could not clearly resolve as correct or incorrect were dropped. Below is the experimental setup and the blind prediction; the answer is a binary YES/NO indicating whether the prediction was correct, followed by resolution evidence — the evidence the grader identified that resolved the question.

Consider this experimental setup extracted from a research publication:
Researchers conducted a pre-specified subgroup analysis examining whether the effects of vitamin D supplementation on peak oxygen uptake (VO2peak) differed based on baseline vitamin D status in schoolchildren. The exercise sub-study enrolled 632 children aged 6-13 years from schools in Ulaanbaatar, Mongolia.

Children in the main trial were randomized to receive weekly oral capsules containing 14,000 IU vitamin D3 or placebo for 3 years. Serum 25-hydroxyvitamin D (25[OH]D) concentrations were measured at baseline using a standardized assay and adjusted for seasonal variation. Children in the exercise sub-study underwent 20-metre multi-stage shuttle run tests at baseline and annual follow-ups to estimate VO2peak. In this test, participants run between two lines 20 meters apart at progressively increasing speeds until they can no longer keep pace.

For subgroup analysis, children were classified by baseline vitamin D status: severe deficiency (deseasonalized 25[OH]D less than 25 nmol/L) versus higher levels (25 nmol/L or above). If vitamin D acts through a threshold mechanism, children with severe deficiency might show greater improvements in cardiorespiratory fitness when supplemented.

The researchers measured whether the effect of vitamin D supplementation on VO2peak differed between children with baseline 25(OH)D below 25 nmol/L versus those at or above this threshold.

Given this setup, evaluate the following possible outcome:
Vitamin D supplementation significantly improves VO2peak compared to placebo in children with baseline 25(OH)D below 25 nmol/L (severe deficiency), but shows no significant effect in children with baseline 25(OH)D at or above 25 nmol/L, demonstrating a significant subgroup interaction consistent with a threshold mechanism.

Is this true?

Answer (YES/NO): NO